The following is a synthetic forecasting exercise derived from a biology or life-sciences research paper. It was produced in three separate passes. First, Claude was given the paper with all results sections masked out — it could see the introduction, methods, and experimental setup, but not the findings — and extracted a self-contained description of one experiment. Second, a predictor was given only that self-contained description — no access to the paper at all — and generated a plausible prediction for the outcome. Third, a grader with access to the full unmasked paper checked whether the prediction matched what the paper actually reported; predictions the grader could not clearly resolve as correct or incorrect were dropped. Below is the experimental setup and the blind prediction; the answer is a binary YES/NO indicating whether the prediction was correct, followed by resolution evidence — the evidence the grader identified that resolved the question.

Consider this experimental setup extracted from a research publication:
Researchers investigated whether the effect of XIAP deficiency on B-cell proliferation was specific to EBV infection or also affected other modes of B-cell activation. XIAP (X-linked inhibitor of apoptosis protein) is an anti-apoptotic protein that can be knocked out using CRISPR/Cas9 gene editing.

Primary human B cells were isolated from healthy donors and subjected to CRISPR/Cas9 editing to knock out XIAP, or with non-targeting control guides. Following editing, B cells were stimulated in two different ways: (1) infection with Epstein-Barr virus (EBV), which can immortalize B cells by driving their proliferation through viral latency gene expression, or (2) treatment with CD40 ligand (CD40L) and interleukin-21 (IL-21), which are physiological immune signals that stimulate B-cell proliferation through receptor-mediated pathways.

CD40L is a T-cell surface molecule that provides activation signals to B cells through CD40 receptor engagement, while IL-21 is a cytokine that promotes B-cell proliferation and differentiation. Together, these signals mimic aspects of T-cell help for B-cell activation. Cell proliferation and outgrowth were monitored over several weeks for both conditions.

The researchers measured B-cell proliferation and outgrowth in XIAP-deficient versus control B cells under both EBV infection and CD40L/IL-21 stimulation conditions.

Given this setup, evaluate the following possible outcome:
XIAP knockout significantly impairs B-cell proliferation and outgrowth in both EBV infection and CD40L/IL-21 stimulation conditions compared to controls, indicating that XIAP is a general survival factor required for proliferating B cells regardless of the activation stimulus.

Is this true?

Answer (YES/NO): NO